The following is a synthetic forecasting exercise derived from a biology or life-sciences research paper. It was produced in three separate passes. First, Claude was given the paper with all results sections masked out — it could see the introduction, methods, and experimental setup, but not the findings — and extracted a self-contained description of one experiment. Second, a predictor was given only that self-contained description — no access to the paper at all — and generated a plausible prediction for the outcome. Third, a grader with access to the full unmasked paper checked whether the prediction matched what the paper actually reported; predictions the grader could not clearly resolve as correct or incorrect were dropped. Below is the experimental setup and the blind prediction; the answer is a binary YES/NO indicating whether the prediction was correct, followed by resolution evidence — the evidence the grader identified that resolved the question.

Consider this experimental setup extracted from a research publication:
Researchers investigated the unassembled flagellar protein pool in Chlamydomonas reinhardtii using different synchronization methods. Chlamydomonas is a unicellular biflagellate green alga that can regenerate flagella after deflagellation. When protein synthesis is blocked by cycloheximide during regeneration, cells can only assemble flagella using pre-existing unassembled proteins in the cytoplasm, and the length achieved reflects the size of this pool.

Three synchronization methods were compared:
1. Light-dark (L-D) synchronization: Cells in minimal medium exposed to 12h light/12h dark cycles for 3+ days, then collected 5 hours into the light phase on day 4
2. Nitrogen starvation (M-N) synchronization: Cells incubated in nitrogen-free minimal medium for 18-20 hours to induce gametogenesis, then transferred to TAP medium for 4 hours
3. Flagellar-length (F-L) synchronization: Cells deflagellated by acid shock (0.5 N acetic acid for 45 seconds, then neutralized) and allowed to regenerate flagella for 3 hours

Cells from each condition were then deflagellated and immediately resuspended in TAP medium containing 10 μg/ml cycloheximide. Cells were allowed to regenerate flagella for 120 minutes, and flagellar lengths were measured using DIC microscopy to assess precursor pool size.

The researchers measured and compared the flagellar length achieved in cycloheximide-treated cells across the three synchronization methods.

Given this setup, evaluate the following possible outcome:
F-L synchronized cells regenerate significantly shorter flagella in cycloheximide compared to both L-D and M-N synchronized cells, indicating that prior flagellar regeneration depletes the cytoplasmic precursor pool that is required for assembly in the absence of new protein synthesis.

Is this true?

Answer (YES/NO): NO